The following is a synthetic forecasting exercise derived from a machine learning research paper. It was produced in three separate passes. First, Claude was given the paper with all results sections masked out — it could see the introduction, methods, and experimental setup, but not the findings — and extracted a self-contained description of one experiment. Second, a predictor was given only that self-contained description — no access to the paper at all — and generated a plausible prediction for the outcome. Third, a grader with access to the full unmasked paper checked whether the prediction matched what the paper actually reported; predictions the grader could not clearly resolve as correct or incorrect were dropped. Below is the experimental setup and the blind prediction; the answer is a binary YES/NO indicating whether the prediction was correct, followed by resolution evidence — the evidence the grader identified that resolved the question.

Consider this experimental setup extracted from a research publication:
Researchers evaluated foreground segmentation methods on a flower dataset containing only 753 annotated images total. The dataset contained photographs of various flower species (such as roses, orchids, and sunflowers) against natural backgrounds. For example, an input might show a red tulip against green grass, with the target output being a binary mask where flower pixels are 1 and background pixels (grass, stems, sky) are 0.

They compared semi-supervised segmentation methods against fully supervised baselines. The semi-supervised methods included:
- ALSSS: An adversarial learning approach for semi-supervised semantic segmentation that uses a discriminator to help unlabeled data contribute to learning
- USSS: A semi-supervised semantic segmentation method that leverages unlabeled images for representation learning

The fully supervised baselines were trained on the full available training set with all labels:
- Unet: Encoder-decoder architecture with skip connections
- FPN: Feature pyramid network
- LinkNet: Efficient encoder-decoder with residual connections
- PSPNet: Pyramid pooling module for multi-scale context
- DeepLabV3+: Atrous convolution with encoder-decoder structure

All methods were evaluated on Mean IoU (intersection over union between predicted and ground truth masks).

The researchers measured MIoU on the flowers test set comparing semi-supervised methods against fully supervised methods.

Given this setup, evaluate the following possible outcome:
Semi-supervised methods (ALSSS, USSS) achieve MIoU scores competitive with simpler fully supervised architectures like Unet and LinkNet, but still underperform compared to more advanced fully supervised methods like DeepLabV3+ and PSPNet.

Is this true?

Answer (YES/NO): NO